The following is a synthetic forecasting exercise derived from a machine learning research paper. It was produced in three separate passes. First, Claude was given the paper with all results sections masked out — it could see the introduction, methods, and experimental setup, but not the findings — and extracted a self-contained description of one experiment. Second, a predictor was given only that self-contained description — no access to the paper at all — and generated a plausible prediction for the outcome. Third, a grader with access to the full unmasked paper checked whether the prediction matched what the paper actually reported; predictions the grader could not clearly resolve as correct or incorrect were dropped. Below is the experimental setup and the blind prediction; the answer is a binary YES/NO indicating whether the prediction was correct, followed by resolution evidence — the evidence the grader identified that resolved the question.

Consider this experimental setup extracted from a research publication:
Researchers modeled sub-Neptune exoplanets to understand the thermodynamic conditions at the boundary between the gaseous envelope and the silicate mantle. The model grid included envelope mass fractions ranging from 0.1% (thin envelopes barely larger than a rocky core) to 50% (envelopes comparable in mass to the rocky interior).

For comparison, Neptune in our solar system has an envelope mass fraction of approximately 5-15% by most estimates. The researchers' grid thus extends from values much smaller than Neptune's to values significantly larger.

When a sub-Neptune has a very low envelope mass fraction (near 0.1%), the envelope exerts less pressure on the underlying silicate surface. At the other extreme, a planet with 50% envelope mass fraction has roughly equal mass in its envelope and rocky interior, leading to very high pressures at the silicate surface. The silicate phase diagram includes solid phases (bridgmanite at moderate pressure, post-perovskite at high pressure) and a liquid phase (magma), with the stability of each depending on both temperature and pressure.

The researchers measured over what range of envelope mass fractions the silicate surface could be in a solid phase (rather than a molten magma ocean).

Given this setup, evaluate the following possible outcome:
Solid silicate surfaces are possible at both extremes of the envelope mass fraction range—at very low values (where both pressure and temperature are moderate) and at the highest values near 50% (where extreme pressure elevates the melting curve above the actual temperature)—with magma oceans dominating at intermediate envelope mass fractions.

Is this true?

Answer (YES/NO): NO